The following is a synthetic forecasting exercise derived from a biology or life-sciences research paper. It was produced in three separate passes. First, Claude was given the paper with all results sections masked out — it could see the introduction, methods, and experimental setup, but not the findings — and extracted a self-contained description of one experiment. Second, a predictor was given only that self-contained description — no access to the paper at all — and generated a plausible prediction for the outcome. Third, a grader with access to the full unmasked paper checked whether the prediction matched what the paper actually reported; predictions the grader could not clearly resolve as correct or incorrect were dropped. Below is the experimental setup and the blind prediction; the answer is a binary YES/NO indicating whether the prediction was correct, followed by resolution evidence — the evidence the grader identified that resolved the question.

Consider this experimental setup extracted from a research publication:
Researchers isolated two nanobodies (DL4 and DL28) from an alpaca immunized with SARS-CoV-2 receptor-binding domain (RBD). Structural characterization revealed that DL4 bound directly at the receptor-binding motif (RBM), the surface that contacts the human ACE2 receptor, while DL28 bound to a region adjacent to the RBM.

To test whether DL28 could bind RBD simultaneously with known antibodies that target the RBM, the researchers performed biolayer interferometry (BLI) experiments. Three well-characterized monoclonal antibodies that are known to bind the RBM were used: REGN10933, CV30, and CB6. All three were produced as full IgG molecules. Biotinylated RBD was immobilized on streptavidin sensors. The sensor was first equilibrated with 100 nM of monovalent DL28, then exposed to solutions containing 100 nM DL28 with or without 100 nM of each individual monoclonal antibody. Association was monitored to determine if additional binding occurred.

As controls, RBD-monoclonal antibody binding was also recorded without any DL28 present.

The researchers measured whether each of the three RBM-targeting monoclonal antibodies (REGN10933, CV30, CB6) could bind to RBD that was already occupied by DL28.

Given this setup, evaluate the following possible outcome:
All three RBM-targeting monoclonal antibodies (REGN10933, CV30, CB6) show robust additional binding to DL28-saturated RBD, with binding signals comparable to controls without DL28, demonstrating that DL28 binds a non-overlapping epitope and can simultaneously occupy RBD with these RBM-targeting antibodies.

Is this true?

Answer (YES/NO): NO